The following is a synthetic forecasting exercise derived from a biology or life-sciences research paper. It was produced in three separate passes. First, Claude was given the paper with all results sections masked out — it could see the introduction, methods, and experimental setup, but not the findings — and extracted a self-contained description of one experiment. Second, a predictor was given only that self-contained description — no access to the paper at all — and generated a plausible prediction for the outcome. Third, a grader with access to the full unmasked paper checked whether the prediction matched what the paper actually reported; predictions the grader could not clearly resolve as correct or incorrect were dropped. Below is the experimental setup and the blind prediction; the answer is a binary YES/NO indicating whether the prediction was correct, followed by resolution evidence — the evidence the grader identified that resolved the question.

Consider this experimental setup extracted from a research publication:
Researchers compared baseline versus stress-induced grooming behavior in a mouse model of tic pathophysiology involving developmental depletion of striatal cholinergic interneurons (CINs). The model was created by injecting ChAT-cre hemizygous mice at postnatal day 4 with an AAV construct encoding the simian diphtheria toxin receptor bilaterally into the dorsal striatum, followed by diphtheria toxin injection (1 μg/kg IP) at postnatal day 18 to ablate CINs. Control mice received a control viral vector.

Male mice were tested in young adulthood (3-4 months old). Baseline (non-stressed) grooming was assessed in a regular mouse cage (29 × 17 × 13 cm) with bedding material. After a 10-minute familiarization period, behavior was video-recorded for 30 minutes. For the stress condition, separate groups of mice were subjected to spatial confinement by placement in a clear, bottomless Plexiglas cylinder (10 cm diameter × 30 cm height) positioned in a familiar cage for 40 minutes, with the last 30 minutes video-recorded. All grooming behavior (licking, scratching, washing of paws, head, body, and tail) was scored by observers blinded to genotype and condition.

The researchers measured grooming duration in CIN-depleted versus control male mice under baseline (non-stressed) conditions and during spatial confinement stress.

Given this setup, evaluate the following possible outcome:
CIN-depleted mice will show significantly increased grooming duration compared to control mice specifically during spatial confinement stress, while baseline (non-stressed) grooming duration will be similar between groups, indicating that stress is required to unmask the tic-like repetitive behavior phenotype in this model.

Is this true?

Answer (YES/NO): YES